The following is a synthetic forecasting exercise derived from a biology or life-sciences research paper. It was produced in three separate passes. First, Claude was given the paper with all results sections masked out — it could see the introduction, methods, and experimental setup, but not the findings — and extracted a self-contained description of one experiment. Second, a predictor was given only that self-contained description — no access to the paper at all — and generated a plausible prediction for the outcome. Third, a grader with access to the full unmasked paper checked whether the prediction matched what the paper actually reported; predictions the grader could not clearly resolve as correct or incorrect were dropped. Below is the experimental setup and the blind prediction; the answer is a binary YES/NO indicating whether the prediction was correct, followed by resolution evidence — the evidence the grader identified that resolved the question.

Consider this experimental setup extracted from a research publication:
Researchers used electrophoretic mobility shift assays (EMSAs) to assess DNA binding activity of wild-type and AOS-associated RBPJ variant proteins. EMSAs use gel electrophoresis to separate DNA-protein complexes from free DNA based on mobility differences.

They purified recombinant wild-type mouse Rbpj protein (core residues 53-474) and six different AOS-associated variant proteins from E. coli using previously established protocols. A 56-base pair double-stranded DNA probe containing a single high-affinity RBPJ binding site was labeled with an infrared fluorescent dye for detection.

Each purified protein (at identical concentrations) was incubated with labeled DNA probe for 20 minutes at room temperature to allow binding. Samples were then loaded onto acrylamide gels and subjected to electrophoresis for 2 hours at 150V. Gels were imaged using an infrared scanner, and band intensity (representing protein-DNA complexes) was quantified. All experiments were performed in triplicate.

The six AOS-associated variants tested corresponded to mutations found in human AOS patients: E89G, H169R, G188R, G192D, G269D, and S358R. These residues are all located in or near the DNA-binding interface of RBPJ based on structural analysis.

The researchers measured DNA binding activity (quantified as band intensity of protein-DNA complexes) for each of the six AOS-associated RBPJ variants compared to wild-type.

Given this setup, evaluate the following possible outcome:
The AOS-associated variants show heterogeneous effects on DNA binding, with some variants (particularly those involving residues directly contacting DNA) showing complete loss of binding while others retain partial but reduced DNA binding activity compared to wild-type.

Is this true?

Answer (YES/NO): YES